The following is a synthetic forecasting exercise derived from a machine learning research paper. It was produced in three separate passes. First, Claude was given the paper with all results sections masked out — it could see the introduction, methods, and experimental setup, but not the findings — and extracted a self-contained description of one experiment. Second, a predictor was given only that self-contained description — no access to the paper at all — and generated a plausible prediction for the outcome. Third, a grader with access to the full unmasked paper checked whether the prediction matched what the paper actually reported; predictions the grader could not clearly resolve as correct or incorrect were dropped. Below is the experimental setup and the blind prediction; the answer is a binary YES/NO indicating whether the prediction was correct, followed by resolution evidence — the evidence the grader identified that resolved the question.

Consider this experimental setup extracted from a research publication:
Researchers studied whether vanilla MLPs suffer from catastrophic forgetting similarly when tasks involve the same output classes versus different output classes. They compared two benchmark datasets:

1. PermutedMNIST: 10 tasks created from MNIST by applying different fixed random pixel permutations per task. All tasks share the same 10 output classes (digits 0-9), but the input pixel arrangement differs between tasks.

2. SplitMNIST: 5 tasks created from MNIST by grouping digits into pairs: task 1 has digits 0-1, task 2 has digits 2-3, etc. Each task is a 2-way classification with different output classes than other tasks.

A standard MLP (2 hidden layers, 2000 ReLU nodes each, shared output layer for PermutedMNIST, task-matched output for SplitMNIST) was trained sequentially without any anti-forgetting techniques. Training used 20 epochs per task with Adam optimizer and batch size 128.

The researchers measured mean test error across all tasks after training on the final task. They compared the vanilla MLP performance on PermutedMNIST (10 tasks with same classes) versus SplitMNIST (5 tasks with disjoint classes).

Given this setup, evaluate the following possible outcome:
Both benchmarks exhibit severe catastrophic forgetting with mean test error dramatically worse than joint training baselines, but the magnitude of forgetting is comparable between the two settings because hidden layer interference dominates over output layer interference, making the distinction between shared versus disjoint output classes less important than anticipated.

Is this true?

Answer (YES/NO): YES